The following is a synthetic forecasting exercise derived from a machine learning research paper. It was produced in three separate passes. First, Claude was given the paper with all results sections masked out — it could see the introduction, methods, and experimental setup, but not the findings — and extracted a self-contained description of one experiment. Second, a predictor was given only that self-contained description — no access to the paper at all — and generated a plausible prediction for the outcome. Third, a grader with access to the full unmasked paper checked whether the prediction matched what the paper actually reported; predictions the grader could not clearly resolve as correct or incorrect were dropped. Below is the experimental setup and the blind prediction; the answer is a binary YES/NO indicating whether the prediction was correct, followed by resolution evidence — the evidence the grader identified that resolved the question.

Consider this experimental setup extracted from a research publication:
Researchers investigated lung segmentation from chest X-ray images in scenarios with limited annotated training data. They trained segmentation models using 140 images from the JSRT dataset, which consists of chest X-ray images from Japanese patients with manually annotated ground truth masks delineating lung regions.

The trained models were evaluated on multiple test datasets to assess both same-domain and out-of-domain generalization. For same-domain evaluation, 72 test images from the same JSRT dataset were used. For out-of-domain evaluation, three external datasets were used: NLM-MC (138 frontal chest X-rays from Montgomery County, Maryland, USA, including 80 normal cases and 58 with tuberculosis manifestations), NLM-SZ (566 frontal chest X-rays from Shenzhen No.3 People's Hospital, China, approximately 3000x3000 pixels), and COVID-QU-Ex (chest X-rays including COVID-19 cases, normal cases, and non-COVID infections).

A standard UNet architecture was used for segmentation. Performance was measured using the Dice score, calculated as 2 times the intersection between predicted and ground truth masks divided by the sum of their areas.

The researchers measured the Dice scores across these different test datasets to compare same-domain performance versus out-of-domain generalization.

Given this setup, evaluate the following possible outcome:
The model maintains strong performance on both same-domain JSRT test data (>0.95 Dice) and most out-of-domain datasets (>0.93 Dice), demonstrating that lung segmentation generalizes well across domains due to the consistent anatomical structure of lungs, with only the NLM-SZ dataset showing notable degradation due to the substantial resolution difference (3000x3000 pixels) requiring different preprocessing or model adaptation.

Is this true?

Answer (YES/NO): NO